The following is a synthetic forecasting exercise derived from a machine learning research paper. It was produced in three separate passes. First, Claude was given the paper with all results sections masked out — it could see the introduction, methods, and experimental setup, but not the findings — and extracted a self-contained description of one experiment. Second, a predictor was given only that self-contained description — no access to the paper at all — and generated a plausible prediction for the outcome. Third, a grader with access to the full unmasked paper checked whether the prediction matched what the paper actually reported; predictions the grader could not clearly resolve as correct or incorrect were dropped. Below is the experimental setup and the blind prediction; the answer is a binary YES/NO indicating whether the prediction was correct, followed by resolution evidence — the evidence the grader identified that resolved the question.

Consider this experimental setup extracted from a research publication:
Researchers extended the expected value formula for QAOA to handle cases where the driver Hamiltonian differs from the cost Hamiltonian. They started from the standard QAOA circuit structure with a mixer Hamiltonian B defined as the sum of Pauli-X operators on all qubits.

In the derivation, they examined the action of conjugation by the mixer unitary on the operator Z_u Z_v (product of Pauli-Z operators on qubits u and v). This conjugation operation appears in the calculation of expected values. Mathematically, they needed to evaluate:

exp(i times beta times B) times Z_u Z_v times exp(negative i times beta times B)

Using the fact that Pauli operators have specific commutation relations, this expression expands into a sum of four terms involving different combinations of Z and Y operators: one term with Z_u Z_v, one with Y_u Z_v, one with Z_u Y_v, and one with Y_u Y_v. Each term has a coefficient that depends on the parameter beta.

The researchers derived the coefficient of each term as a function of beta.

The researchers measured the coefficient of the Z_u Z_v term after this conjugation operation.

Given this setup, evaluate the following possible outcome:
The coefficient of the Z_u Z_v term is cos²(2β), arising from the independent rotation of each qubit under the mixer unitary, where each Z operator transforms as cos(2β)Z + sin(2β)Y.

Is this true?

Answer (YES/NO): YES